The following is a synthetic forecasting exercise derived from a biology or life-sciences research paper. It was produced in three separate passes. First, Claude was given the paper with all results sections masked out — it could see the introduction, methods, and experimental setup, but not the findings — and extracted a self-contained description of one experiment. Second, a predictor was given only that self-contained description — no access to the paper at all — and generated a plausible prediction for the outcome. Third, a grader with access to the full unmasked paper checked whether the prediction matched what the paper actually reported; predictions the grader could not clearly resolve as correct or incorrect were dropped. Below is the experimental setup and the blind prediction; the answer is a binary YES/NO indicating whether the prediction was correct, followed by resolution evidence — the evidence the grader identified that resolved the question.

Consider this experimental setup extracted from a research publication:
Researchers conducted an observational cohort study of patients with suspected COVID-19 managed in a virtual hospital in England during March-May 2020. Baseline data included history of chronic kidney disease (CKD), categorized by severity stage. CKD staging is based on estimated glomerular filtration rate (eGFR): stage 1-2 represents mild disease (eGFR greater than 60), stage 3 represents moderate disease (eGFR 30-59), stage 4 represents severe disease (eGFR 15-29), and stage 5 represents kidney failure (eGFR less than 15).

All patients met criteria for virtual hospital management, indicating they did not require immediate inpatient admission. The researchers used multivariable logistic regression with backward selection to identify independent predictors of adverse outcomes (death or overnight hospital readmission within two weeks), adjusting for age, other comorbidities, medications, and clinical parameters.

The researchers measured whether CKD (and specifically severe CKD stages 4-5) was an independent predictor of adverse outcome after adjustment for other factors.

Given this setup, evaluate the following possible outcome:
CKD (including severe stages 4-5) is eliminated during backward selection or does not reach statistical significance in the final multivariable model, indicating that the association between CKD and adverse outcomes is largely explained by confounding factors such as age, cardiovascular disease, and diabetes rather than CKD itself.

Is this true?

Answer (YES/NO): NO